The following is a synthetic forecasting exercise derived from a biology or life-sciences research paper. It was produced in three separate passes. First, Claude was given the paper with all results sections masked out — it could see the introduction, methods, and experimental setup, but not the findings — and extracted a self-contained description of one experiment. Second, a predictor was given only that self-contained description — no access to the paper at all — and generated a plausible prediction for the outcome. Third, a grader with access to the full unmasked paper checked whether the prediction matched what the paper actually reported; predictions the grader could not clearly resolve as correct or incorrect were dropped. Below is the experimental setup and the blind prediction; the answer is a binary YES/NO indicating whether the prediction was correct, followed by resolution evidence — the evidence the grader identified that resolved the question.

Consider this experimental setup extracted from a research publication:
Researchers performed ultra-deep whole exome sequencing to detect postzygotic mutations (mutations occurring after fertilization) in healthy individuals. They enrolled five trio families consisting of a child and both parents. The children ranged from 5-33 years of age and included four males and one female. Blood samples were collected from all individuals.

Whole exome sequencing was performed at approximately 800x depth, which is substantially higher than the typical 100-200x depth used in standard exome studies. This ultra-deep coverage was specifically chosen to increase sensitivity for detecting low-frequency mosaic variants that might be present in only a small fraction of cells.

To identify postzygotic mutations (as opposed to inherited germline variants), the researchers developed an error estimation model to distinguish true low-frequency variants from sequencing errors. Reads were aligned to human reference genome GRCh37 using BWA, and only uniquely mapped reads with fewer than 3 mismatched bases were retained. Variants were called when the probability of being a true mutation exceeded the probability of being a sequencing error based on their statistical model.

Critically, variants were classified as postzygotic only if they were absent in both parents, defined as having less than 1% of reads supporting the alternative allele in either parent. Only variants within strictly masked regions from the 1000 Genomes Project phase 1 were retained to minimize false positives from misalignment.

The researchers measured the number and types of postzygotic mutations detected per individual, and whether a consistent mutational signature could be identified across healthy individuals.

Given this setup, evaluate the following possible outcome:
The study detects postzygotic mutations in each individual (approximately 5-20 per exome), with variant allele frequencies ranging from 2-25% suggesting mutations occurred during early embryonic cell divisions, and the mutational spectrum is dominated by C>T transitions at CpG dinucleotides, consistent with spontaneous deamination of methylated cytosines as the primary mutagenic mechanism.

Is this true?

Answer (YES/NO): NO